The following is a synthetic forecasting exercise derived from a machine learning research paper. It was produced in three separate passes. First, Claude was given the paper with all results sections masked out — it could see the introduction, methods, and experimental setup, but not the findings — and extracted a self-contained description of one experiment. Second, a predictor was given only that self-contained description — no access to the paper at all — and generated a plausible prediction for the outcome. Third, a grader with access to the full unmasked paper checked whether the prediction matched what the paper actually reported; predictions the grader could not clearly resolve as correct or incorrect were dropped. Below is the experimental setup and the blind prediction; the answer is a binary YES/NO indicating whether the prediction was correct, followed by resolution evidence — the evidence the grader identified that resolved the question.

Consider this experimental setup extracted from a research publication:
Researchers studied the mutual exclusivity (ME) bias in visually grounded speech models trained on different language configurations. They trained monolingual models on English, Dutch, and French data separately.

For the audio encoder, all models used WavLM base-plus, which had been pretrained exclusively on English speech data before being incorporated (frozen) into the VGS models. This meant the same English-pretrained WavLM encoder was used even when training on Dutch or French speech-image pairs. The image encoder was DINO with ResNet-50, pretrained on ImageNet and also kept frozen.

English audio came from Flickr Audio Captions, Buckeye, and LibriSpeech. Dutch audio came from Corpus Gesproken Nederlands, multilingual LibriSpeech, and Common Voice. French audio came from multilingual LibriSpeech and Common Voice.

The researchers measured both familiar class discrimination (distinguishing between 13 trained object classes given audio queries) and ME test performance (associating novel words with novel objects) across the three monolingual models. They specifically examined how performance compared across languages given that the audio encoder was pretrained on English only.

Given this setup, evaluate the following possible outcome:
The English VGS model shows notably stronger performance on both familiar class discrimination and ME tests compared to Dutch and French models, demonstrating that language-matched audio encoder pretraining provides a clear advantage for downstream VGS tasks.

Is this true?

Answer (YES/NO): NO